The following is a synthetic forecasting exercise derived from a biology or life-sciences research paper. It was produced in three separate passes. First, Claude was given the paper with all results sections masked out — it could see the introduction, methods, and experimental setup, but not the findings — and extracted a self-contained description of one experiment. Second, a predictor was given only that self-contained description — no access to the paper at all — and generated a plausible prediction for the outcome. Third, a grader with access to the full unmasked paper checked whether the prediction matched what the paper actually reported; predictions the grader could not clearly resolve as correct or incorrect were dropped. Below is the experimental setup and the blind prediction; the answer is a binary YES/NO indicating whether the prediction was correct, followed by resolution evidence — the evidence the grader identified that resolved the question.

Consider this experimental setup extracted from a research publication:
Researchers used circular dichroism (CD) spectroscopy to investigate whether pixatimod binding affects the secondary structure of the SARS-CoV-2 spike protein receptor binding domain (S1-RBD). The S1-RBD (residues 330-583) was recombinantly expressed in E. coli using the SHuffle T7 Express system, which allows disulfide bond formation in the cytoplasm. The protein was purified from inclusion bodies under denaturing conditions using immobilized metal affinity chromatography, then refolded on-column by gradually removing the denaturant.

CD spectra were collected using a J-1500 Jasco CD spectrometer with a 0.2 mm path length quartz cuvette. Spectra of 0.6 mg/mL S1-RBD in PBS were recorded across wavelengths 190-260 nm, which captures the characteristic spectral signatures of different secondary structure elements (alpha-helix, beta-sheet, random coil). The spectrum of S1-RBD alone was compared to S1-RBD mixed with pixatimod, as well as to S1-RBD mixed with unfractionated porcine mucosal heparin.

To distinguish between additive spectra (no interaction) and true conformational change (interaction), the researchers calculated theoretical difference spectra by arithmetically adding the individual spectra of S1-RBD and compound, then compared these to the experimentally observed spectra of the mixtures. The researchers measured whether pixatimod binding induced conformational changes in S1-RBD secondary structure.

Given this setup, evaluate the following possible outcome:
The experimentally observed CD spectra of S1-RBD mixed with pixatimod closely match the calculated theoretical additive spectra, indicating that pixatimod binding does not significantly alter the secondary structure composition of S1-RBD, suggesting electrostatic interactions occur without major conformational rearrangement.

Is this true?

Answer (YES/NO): NO